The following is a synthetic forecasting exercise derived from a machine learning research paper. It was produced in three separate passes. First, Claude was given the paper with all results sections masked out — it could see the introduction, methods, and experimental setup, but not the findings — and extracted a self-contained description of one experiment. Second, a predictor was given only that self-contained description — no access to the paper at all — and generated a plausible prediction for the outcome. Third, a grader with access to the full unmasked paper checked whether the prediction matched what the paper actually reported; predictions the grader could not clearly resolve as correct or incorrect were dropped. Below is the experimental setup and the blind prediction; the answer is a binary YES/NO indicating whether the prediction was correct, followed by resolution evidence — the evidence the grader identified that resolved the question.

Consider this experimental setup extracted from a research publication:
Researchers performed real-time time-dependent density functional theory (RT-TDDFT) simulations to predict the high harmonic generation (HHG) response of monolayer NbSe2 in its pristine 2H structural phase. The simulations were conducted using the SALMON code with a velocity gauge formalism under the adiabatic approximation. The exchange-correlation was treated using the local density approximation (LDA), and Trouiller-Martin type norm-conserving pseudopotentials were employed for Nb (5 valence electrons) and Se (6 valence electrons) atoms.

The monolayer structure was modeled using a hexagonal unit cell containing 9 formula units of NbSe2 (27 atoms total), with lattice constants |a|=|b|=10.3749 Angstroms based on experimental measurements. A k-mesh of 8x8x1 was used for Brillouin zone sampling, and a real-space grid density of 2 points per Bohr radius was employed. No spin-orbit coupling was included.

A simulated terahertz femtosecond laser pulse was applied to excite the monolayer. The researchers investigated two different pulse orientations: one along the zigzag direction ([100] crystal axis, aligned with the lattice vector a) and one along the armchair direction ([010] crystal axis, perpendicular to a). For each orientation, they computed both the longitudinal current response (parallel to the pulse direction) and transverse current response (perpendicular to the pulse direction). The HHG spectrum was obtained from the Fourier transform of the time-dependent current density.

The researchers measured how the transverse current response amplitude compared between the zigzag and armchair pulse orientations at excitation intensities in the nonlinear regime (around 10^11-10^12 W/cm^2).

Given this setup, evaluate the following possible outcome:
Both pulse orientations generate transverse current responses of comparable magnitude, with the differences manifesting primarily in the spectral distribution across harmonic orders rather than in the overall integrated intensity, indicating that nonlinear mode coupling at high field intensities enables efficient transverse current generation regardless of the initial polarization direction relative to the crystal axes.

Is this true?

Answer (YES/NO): NO